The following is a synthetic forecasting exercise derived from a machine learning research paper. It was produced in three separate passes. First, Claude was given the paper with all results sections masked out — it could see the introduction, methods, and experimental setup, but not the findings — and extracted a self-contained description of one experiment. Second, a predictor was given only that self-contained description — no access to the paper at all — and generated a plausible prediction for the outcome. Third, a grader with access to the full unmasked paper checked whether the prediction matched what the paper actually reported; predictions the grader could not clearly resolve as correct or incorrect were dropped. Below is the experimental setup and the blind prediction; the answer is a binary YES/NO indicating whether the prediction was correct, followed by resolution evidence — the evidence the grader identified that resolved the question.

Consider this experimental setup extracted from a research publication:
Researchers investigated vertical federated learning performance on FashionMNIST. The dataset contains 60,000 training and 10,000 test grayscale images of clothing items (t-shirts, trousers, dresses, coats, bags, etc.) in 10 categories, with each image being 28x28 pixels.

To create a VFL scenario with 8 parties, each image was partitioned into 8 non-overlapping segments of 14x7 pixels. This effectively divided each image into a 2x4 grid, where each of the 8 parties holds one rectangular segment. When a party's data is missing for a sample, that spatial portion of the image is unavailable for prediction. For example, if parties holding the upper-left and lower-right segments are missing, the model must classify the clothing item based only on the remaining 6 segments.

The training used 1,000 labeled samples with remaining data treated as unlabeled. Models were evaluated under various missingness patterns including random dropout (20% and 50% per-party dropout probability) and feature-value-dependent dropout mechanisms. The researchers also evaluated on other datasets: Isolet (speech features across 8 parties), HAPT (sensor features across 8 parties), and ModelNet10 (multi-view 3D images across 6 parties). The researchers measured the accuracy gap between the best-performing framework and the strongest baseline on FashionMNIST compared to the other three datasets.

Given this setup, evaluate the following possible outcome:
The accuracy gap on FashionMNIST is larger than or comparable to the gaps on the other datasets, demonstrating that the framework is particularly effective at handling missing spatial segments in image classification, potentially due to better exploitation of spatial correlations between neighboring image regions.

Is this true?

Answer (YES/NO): NO